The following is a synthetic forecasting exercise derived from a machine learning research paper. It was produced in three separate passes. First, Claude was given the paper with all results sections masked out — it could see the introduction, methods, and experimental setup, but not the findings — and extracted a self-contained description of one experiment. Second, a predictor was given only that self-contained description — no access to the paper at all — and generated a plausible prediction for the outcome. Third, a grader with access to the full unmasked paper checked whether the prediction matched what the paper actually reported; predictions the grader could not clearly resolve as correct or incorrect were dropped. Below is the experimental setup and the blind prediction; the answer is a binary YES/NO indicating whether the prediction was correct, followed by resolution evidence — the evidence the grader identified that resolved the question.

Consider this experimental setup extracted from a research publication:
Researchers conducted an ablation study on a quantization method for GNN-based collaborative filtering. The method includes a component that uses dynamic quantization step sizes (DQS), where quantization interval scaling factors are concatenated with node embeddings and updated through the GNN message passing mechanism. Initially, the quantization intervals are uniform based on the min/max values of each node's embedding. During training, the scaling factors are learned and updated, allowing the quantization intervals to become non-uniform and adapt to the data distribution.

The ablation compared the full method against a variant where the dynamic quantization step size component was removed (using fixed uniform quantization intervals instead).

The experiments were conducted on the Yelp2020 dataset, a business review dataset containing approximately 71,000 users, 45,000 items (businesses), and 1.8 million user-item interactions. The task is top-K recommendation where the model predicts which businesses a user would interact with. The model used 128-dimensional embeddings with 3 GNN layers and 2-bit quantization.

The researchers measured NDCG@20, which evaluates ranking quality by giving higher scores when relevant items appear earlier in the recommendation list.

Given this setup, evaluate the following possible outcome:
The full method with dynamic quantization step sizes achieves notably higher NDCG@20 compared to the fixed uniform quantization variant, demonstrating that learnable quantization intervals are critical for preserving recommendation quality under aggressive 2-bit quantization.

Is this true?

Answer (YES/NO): YES